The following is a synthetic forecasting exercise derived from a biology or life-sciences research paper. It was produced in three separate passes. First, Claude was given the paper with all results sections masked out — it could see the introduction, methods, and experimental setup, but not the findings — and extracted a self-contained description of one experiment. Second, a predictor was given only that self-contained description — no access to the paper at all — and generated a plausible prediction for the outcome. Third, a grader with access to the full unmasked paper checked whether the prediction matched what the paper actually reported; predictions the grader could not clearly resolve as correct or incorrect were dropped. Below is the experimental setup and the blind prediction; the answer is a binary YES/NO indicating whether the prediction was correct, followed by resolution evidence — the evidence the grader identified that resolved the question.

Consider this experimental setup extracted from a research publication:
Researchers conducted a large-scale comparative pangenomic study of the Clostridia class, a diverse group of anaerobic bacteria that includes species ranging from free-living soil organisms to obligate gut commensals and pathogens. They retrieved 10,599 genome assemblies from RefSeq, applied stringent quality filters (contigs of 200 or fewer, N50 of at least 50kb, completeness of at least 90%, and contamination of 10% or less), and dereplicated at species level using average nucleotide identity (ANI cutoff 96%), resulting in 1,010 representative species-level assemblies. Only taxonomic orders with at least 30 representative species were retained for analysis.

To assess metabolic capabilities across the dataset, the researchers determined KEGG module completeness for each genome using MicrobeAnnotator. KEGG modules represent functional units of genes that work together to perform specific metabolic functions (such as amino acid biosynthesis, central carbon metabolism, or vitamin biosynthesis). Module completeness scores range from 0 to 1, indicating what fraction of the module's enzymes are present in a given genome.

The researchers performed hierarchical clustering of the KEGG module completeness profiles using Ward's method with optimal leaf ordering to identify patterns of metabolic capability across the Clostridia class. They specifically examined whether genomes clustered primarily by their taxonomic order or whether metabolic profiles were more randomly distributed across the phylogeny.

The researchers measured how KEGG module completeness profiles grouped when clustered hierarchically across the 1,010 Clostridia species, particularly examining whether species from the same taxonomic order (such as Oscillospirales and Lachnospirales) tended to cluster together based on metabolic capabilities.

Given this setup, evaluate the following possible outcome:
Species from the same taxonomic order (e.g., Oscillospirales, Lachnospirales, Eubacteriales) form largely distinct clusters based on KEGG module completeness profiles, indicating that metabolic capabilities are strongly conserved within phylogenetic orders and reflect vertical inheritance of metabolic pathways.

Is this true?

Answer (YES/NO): NO